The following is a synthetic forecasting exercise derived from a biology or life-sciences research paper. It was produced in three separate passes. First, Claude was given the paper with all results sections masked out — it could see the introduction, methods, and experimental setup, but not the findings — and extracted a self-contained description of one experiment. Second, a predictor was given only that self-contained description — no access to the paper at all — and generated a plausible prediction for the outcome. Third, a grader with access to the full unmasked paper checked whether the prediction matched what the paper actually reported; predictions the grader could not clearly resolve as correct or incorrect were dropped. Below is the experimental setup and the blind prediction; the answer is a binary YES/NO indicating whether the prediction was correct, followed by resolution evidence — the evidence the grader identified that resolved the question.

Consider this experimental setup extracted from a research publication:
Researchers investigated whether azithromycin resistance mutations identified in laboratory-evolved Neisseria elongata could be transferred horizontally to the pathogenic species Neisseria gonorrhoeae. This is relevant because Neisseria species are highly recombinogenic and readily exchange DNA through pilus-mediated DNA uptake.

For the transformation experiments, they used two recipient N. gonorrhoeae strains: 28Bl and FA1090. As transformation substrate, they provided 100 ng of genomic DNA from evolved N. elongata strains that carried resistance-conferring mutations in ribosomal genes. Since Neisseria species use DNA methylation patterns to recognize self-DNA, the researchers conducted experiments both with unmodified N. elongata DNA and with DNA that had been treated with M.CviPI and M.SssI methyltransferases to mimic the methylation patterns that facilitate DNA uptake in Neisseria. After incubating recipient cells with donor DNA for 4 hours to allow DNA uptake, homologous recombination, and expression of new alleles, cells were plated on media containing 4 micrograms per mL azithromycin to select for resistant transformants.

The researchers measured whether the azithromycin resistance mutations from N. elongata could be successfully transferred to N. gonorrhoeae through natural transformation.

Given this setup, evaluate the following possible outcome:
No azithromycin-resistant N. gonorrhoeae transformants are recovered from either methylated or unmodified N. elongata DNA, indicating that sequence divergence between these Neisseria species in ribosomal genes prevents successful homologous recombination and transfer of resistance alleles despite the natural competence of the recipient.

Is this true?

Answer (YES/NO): NO